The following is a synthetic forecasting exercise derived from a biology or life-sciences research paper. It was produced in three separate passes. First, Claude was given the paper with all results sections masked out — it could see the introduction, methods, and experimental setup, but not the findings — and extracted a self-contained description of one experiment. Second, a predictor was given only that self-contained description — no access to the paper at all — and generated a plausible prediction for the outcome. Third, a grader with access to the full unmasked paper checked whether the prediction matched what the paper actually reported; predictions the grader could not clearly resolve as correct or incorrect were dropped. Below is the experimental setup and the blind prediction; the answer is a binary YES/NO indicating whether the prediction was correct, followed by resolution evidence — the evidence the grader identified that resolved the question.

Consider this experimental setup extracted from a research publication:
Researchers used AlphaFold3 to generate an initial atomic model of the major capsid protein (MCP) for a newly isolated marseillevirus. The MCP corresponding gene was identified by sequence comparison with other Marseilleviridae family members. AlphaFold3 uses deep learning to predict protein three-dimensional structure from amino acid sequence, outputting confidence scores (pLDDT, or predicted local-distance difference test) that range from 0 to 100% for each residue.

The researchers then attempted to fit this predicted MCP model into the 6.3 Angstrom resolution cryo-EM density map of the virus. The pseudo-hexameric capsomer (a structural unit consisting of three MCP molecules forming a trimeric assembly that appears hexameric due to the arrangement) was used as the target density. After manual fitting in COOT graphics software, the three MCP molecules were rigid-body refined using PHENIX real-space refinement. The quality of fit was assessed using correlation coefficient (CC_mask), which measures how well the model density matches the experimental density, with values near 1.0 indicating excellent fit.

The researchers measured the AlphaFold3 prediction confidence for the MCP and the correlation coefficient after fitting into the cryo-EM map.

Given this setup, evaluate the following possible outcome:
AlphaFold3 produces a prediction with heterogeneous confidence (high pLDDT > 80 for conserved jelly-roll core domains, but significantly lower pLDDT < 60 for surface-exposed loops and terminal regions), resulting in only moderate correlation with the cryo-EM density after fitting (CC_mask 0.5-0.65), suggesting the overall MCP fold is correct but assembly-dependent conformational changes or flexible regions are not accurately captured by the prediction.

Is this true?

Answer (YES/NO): YES